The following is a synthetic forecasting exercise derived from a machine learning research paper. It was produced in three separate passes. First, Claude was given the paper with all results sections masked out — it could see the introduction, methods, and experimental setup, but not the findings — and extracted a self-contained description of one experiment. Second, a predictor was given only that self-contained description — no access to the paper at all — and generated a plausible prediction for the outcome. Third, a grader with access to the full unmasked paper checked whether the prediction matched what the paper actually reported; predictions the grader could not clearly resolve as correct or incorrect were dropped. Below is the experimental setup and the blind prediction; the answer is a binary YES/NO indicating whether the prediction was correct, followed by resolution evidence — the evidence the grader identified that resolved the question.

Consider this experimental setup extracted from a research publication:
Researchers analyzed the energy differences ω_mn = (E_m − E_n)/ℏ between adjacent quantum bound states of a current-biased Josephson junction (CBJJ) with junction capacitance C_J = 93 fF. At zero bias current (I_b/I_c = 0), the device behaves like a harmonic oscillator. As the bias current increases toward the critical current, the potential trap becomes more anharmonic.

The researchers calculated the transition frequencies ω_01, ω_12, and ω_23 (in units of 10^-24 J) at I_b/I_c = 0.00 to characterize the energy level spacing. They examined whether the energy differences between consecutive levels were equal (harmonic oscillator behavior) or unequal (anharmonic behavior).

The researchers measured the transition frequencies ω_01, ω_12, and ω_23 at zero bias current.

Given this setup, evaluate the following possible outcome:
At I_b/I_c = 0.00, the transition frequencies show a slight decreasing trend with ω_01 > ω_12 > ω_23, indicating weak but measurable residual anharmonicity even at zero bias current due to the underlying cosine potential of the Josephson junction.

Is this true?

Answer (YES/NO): NO